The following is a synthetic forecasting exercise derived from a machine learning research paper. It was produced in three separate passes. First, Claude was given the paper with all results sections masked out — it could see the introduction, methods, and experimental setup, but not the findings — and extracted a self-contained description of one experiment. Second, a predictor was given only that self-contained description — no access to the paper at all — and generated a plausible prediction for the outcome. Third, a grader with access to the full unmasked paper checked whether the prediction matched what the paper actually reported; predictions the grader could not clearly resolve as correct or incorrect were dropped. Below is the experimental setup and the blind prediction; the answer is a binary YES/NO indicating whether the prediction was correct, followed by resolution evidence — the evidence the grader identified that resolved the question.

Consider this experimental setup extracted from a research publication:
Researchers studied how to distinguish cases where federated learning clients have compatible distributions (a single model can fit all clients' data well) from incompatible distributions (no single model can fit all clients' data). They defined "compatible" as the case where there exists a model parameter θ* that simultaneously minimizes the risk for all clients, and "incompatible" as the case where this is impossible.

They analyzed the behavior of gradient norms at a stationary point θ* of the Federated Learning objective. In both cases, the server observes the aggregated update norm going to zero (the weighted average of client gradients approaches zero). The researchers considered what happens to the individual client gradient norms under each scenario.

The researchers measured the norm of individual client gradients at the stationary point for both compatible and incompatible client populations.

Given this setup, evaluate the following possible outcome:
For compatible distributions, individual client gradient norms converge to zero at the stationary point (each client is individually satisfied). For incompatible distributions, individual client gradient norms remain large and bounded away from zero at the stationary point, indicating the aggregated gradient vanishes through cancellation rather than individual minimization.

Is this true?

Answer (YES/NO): YES